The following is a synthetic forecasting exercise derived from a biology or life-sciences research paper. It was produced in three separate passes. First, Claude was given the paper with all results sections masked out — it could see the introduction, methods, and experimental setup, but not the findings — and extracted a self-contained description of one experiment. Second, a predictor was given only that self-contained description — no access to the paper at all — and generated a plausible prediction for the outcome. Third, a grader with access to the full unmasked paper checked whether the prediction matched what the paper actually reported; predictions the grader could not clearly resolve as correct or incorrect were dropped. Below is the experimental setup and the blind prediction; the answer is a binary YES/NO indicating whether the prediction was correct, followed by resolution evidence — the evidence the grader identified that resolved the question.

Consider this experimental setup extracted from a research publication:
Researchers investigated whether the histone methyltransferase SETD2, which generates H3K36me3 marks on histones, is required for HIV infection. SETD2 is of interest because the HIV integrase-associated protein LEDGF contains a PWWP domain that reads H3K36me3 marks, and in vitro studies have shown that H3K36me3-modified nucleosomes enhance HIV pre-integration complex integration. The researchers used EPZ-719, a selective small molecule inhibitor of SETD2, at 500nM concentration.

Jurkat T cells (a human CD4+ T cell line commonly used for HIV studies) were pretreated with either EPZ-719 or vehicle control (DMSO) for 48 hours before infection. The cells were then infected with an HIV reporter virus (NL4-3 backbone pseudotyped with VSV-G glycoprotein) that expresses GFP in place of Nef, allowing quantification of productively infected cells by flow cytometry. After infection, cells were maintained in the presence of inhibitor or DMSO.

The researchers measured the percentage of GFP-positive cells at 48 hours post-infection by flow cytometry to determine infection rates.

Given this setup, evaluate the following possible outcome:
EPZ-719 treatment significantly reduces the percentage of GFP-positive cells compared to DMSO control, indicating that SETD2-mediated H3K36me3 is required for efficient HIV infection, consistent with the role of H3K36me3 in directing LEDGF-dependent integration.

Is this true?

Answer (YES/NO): NO